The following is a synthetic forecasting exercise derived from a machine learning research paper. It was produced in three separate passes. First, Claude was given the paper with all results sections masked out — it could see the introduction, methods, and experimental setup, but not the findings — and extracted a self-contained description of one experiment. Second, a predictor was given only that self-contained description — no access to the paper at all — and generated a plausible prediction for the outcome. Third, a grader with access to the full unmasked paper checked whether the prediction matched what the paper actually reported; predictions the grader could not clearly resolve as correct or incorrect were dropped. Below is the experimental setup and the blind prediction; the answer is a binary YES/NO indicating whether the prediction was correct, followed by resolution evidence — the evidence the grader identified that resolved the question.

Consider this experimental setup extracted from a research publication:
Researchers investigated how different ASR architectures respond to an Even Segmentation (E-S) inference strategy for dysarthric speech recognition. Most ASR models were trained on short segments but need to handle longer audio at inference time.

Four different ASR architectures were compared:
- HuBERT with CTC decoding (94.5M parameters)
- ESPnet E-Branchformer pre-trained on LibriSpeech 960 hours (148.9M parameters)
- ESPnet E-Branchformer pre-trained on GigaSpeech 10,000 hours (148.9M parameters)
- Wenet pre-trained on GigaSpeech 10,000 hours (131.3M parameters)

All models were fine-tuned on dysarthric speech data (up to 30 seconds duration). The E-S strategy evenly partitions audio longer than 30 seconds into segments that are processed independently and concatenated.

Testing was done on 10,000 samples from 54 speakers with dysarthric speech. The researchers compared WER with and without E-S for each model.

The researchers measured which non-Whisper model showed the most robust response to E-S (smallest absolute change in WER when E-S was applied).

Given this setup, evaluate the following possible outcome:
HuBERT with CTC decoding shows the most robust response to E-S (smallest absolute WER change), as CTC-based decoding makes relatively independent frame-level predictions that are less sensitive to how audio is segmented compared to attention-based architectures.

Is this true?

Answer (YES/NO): NO